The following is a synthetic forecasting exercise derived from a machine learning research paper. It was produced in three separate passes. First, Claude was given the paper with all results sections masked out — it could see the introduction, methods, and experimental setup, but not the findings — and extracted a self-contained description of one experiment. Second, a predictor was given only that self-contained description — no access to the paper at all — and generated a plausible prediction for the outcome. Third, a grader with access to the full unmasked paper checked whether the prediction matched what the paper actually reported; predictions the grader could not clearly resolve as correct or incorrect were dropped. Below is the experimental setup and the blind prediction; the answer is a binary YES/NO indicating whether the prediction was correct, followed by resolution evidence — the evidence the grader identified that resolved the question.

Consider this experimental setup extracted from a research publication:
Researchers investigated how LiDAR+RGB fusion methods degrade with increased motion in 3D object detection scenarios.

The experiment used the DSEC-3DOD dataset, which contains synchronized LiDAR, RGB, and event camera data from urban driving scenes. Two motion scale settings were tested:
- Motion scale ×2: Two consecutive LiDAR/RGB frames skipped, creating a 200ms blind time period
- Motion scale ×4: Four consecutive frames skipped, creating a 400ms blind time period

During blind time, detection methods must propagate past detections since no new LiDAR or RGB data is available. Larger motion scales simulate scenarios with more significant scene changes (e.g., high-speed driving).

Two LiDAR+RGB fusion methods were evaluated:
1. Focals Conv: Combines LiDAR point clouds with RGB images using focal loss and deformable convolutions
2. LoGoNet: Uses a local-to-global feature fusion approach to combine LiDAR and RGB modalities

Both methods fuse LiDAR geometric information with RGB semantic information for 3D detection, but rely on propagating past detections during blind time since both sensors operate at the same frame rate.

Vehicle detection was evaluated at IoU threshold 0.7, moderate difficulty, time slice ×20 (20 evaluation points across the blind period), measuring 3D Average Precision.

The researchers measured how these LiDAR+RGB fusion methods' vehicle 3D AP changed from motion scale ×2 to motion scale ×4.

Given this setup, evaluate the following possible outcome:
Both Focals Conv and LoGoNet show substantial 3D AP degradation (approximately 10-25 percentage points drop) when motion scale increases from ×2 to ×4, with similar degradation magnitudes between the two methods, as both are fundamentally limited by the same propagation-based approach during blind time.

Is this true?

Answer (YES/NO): NO